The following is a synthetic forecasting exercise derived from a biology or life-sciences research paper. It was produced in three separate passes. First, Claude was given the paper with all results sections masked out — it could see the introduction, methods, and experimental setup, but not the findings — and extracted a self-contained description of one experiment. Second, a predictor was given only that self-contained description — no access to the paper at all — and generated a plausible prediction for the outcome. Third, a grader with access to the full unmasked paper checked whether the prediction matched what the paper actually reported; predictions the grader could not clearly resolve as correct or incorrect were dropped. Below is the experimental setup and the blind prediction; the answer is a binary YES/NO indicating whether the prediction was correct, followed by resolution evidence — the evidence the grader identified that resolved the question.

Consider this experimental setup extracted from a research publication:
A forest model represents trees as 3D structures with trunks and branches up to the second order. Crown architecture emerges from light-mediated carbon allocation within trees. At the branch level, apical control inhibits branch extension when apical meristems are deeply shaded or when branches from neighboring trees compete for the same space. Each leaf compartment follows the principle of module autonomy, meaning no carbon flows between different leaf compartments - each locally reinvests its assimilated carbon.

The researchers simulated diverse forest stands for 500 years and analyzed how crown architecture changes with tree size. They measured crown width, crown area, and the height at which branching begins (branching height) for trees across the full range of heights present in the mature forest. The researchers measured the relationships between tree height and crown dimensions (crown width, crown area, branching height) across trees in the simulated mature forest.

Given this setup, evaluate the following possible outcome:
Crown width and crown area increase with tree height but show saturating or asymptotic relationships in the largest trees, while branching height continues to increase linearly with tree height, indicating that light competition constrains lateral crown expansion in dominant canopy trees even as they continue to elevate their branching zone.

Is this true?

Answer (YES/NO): NO